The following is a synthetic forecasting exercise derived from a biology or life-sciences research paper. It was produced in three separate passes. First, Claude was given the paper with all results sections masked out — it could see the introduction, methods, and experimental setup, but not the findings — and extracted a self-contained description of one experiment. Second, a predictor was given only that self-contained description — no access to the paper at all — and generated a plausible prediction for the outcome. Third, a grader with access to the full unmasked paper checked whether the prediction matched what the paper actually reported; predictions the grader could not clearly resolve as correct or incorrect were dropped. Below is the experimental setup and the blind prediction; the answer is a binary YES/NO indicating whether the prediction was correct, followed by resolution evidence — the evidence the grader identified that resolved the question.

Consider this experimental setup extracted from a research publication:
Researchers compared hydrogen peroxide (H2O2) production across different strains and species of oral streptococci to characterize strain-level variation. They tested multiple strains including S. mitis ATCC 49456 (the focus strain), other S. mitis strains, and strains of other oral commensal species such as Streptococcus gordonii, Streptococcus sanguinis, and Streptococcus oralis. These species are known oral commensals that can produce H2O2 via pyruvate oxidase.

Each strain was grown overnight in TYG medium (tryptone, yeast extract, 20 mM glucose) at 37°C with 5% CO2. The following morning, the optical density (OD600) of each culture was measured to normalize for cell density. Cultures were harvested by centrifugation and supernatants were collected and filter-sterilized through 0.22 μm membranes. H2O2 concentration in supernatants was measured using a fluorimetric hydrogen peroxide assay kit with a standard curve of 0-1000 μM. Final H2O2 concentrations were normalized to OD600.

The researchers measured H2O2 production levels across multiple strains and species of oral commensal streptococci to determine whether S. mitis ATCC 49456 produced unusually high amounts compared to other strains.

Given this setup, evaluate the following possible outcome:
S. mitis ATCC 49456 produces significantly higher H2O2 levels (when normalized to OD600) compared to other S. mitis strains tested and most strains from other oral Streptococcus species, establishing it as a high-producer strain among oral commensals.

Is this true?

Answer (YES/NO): YES